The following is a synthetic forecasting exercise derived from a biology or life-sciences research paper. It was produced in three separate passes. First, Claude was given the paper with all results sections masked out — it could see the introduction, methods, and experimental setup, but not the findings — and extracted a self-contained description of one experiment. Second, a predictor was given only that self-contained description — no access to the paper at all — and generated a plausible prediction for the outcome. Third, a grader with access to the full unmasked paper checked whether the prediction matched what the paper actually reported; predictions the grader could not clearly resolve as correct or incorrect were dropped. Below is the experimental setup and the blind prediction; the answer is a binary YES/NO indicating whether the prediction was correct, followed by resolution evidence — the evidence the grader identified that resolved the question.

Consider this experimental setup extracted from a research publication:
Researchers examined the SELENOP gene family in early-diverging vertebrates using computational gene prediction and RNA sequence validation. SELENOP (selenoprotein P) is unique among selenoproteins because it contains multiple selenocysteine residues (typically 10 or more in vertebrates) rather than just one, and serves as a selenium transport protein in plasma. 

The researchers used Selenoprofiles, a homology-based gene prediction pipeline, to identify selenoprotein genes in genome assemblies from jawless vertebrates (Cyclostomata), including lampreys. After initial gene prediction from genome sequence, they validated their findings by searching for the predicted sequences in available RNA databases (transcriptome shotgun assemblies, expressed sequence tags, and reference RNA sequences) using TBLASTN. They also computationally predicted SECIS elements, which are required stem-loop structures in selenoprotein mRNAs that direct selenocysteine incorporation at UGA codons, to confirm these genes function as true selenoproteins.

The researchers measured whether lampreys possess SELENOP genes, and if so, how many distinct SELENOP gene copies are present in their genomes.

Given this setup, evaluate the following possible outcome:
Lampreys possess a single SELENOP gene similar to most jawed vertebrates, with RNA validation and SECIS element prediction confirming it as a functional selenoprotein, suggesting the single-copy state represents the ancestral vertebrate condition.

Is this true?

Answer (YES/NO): NO